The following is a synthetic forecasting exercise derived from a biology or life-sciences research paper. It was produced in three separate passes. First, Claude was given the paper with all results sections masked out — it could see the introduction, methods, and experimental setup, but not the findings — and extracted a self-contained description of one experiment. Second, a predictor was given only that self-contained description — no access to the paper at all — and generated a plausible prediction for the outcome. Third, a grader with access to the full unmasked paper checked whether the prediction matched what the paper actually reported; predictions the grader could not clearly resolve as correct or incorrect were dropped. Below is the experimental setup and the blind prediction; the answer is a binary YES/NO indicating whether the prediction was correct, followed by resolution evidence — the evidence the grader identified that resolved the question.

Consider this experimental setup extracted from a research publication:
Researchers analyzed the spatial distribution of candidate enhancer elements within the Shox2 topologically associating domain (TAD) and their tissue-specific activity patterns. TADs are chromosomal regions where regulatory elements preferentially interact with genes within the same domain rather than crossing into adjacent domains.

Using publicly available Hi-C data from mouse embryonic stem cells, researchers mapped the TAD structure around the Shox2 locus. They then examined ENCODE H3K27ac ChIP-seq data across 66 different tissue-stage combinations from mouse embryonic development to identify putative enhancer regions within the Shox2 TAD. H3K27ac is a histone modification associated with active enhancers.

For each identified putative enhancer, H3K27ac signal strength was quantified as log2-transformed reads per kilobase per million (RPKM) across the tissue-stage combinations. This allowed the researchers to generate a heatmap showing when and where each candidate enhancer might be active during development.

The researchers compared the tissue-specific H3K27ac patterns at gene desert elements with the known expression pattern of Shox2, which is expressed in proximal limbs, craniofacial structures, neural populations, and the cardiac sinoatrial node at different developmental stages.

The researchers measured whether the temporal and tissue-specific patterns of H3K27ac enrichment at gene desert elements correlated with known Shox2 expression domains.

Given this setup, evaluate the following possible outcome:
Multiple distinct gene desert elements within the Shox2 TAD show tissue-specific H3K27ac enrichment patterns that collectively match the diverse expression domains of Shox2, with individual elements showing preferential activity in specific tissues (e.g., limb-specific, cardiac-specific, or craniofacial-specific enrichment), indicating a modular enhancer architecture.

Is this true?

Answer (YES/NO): YES